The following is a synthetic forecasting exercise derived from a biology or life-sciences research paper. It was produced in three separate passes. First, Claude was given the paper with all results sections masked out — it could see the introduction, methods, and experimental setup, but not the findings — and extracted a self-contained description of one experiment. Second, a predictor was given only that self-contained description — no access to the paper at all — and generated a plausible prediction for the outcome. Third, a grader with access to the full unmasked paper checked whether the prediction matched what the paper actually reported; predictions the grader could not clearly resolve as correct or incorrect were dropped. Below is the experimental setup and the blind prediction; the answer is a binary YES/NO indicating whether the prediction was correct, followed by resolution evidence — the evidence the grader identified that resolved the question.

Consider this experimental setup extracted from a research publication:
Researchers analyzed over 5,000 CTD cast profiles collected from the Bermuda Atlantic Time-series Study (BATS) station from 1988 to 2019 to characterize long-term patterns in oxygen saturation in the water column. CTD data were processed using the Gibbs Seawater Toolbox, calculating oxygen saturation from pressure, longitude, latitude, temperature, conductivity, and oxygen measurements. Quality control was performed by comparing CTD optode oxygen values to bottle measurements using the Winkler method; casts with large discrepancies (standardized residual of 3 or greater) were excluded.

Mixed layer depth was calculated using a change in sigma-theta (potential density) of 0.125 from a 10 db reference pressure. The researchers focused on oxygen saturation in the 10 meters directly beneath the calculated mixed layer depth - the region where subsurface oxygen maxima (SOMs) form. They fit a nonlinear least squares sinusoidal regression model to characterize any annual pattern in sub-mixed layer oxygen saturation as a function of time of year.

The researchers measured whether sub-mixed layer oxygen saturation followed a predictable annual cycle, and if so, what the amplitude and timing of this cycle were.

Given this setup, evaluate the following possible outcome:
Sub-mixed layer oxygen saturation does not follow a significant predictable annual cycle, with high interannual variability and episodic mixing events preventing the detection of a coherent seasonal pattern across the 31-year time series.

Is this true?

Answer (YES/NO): NO